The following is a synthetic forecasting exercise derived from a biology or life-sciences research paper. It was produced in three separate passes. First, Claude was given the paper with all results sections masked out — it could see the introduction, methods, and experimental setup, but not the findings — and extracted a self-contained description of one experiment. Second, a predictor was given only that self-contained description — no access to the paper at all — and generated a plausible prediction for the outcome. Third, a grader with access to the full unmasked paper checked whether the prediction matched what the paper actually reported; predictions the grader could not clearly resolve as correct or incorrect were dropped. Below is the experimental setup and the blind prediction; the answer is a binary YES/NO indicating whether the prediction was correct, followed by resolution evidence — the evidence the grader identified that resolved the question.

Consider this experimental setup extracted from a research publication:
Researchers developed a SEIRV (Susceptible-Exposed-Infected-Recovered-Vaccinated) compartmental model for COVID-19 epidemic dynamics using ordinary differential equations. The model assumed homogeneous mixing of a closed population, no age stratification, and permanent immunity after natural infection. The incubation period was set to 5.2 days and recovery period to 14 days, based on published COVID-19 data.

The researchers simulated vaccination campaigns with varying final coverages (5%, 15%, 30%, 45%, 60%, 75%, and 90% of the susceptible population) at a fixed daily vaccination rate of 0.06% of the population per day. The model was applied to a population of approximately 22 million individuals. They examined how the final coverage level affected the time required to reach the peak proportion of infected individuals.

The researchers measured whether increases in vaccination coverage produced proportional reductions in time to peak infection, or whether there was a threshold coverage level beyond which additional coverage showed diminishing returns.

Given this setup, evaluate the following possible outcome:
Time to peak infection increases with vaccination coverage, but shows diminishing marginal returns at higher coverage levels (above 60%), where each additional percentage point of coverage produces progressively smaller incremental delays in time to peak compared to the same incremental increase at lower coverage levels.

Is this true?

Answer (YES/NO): NO